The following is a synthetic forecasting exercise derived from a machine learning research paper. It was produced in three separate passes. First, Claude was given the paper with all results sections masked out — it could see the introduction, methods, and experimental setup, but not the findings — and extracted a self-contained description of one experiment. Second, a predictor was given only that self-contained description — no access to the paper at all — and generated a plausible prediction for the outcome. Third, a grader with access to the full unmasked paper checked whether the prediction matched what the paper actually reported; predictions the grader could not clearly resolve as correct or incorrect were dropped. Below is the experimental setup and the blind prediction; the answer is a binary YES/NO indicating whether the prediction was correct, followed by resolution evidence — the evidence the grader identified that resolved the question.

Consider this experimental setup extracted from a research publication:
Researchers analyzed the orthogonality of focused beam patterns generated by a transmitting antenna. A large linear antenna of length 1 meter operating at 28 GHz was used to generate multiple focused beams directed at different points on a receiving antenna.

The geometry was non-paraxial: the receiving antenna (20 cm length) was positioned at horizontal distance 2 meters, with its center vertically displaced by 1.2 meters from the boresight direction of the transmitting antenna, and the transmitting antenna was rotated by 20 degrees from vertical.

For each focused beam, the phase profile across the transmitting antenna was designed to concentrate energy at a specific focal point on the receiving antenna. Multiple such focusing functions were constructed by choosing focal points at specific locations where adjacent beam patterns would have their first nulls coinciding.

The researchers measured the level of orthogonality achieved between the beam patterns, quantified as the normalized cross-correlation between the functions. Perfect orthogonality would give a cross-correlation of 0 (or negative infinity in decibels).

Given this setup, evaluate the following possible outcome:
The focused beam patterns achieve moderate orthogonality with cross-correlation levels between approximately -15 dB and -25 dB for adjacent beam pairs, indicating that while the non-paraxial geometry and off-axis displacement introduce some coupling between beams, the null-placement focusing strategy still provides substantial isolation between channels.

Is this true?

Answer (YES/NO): YES